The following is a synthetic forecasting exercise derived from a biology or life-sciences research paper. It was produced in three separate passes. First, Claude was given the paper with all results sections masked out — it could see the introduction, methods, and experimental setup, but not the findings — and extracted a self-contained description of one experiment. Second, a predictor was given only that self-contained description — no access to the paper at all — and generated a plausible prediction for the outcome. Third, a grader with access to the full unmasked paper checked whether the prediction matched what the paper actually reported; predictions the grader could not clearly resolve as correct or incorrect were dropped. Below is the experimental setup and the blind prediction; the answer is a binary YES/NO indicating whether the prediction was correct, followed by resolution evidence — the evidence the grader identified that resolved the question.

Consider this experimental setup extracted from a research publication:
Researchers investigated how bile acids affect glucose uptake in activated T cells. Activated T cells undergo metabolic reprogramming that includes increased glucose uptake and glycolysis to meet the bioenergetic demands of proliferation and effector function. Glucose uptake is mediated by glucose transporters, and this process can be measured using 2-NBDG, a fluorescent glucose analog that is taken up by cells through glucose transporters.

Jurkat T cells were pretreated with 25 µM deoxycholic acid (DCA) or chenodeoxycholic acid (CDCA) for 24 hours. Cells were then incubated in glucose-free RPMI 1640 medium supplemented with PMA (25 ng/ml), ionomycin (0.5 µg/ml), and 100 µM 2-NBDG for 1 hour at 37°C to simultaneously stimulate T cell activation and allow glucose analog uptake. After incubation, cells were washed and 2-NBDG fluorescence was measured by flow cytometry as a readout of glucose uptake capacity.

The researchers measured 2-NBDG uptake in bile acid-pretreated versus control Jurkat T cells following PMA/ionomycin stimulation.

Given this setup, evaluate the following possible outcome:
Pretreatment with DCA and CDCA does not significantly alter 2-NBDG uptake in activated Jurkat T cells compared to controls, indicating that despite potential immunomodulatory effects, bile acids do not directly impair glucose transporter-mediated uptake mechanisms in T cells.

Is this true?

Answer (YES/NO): NO